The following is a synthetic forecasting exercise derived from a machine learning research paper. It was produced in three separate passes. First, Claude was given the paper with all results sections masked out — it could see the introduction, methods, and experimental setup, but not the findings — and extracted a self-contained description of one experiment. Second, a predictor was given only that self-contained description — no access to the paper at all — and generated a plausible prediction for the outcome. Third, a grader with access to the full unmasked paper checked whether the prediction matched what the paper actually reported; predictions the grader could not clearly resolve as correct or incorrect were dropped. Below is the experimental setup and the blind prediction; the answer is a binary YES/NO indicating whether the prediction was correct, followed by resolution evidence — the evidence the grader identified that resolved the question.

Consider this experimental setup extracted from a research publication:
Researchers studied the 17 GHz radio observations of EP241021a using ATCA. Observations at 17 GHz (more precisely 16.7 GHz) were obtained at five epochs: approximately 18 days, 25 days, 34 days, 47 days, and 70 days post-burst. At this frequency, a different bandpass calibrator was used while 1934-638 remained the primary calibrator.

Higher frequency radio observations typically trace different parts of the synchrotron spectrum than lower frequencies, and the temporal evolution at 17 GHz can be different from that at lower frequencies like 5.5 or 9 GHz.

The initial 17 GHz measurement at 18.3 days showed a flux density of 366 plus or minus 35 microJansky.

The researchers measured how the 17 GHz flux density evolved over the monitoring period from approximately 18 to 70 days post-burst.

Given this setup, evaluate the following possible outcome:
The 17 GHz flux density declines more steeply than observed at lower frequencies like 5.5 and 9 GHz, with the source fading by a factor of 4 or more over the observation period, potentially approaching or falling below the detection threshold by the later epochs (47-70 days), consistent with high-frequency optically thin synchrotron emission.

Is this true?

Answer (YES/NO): NO